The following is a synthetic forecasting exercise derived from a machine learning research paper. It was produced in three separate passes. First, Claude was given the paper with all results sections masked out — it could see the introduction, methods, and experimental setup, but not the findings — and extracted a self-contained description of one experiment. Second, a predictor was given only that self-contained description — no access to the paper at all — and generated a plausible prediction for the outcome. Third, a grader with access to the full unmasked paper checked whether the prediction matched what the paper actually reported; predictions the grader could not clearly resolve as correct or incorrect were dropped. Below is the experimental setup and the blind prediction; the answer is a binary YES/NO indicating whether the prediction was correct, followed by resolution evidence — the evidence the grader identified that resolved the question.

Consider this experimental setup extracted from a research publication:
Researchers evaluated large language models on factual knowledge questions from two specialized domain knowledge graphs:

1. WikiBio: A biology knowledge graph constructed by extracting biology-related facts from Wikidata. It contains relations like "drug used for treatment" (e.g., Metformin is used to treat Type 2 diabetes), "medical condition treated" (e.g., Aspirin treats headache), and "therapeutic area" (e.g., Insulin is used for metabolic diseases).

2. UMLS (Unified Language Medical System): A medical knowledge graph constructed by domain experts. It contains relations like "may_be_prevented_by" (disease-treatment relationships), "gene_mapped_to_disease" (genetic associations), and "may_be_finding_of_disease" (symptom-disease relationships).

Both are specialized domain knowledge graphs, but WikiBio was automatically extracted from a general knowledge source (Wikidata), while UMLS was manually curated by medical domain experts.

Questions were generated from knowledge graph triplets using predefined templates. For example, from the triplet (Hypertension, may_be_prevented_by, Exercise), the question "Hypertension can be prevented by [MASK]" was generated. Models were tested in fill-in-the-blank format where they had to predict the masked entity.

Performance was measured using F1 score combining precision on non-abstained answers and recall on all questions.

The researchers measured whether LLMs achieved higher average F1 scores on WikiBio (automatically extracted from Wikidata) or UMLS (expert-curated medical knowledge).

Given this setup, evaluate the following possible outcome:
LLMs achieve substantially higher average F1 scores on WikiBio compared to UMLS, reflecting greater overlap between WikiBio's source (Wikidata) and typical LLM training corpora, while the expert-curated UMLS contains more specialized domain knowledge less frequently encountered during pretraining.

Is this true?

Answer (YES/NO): YES